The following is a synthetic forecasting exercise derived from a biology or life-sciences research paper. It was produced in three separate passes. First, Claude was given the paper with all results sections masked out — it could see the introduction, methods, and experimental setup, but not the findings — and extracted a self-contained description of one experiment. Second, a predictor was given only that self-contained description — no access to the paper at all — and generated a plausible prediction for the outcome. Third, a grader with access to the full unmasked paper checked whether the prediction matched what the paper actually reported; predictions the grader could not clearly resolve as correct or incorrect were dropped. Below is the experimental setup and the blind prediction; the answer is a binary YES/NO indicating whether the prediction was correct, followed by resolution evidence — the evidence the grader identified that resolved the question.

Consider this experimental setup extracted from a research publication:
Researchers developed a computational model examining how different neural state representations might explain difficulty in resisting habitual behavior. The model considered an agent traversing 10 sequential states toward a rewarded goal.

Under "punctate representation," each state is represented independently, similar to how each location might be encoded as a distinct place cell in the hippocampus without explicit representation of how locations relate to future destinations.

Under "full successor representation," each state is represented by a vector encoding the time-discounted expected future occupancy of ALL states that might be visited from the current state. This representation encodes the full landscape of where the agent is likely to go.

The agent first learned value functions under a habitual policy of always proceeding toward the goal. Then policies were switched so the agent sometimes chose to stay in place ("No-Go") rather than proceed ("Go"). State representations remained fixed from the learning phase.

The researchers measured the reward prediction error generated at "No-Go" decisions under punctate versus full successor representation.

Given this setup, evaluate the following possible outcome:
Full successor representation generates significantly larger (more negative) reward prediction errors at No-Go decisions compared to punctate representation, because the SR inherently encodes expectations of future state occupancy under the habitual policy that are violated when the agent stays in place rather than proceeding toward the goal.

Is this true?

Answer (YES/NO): NO